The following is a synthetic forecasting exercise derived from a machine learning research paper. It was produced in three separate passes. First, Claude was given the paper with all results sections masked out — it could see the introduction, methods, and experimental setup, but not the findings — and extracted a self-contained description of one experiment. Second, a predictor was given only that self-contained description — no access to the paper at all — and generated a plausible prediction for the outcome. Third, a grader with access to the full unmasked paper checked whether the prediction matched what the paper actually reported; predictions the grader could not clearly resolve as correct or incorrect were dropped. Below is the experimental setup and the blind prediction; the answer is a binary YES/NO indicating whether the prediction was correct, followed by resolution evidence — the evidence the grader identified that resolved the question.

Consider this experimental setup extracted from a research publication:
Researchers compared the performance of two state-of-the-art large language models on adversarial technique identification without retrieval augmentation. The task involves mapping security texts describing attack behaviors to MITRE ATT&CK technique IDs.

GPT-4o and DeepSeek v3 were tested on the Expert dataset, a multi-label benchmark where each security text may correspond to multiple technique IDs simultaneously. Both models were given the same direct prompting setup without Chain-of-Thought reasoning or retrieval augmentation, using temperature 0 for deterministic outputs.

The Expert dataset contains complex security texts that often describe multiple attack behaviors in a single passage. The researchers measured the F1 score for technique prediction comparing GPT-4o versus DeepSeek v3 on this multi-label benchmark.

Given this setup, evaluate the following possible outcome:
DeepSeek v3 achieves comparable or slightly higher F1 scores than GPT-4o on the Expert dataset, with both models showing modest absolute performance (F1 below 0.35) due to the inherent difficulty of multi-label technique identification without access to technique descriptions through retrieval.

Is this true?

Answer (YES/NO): NO